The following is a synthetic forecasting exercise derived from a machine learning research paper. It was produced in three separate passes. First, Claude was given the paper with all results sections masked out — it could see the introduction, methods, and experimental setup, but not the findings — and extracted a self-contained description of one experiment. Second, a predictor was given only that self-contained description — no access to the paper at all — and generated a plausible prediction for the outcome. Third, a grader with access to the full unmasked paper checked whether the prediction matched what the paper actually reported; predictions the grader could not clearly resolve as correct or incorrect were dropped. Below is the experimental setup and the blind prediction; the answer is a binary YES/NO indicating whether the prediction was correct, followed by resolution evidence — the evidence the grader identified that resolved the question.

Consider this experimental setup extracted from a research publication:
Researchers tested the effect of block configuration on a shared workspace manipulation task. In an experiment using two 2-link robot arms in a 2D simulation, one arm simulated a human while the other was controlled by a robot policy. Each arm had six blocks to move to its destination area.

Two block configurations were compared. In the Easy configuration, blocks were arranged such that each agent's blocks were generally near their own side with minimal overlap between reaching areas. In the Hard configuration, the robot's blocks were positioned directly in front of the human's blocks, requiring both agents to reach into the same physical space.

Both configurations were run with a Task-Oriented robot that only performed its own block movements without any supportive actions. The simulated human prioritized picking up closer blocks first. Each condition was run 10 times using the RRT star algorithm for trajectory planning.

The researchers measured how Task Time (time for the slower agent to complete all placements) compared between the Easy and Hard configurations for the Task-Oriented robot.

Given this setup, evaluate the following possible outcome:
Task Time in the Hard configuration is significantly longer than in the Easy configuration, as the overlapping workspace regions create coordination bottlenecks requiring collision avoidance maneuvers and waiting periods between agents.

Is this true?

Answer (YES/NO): NO